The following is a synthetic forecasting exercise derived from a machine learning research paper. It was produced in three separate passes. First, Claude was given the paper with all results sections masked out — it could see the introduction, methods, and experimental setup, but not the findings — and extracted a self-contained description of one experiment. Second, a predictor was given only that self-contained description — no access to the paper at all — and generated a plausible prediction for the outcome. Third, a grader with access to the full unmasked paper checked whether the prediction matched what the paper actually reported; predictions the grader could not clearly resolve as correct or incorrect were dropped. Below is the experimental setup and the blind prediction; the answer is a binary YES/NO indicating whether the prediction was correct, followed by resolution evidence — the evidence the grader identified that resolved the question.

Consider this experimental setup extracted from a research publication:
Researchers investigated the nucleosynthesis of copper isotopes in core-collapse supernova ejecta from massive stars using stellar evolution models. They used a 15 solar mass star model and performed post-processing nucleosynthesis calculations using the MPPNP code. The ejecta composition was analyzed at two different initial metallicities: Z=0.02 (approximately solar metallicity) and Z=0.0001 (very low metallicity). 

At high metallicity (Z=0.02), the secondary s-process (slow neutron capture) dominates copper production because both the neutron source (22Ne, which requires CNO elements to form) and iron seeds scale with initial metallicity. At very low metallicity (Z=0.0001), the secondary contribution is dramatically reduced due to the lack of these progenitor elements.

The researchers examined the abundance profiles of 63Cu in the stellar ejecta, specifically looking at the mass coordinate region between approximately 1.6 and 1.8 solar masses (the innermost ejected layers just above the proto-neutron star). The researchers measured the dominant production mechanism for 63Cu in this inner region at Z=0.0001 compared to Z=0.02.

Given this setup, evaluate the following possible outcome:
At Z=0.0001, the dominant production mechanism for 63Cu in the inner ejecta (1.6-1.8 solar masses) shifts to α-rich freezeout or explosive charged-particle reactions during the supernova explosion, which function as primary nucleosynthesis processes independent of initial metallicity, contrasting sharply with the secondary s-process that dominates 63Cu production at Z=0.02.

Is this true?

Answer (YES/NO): YES